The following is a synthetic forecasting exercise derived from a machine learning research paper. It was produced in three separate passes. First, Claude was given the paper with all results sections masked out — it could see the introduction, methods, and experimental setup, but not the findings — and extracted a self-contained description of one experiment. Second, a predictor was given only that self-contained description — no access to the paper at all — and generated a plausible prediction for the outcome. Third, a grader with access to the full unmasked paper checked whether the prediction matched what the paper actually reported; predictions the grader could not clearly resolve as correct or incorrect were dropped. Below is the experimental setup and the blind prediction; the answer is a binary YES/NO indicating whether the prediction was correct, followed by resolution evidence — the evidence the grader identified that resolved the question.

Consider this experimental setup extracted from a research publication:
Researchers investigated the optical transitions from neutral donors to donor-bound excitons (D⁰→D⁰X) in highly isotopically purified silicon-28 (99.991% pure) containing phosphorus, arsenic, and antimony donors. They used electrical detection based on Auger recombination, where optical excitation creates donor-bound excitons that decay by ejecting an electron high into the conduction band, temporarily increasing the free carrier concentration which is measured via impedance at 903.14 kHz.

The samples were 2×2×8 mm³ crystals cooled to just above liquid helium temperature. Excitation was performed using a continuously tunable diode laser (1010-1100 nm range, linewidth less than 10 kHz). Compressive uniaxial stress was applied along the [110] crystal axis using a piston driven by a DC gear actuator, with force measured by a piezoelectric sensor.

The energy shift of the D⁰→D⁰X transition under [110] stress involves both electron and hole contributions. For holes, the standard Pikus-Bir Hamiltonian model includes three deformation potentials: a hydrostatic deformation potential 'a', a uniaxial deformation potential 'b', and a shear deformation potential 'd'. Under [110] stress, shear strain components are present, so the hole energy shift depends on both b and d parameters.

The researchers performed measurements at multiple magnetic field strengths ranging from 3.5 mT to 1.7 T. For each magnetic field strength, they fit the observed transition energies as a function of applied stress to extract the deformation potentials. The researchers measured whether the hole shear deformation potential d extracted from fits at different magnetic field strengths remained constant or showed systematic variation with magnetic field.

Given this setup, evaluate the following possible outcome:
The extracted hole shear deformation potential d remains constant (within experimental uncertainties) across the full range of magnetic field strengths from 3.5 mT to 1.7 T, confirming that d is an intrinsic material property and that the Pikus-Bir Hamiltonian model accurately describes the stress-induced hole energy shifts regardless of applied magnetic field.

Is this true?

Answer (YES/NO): NO